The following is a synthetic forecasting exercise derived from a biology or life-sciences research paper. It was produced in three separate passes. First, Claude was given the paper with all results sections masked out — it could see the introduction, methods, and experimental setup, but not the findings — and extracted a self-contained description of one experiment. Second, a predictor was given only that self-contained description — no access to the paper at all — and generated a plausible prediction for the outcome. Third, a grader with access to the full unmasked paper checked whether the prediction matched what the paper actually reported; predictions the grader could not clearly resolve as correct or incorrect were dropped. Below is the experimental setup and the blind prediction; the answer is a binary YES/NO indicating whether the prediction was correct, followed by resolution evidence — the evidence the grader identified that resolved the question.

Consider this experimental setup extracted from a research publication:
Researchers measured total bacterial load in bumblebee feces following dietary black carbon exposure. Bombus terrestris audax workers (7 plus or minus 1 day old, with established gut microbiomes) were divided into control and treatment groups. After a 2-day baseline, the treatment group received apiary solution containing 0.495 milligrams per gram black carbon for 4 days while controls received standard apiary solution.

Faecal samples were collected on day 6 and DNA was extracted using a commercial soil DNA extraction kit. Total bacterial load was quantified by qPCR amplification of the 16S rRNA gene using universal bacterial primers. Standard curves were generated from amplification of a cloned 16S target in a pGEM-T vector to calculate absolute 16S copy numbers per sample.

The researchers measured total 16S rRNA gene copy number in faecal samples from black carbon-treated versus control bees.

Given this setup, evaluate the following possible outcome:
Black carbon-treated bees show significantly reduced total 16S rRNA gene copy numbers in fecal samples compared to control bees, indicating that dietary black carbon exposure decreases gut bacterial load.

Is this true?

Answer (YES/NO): NO